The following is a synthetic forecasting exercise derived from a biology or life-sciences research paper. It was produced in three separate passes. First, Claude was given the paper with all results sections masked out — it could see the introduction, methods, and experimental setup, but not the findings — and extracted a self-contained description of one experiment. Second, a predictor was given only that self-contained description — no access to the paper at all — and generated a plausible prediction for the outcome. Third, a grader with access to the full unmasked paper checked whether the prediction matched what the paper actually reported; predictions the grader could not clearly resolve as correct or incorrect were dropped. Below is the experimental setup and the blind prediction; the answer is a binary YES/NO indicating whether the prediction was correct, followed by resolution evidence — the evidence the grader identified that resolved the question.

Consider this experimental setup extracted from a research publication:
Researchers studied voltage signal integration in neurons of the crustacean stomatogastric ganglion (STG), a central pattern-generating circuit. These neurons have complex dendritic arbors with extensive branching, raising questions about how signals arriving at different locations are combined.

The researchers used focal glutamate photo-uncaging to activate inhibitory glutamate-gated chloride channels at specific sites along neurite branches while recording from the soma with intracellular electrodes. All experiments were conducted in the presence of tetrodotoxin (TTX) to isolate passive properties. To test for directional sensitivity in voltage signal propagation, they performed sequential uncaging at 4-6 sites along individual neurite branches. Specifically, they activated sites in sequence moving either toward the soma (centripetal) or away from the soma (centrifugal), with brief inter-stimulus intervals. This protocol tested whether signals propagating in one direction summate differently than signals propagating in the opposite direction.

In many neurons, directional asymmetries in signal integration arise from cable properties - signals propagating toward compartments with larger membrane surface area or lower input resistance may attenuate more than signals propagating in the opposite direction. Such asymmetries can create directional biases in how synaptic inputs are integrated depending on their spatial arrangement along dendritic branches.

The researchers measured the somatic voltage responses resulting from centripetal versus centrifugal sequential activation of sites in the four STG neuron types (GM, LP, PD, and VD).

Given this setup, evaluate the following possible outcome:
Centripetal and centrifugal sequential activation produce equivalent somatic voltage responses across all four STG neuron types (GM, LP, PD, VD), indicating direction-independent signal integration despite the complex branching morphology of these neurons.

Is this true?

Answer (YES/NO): YES